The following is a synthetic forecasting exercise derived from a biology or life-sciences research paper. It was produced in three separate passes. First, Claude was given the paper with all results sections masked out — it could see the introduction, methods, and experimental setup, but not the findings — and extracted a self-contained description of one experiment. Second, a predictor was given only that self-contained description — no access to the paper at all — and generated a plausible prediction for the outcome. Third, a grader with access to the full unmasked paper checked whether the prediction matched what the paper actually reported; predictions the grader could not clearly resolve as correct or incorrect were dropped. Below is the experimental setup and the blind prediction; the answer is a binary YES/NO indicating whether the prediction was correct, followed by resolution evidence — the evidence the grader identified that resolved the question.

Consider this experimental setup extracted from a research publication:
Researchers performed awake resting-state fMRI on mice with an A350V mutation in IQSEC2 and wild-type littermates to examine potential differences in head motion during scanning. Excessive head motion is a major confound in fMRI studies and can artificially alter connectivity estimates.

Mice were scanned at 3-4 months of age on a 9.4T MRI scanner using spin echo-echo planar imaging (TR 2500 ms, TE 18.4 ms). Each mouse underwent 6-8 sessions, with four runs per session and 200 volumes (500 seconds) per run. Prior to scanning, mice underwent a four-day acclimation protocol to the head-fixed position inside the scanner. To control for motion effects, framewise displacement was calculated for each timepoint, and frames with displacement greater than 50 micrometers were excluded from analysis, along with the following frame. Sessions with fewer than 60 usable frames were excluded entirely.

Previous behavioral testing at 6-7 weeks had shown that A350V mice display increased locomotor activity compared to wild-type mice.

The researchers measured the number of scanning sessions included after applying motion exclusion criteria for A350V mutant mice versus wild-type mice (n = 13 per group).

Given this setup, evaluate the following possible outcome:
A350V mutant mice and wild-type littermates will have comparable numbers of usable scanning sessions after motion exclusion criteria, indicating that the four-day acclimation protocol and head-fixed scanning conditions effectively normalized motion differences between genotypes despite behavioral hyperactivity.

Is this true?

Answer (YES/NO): YES